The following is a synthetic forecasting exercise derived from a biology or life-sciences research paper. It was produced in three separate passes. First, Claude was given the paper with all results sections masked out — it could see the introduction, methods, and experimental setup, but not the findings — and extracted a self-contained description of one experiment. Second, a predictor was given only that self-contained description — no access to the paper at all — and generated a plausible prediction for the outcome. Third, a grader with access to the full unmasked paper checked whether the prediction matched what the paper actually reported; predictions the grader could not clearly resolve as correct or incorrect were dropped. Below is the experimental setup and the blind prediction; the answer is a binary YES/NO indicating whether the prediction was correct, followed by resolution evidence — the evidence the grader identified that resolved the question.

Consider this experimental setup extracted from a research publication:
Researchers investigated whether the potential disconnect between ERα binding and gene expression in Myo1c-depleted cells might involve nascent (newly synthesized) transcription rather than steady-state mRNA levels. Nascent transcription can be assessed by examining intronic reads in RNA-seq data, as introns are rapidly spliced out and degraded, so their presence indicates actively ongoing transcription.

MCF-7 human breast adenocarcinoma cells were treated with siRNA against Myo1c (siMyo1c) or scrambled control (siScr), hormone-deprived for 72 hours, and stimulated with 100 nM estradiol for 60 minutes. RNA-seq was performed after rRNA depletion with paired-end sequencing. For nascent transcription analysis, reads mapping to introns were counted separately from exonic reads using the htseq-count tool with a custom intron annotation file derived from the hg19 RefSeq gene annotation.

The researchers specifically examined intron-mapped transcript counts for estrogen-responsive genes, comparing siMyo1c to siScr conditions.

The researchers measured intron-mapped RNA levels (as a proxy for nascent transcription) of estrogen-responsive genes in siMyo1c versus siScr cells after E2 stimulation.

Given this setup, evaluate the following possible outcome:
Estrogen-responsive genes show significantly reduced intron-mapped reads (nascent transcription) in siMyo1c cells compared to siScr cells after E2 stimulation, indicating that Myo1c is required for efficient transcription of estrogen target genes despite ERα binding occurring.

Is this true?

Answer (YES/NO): NO